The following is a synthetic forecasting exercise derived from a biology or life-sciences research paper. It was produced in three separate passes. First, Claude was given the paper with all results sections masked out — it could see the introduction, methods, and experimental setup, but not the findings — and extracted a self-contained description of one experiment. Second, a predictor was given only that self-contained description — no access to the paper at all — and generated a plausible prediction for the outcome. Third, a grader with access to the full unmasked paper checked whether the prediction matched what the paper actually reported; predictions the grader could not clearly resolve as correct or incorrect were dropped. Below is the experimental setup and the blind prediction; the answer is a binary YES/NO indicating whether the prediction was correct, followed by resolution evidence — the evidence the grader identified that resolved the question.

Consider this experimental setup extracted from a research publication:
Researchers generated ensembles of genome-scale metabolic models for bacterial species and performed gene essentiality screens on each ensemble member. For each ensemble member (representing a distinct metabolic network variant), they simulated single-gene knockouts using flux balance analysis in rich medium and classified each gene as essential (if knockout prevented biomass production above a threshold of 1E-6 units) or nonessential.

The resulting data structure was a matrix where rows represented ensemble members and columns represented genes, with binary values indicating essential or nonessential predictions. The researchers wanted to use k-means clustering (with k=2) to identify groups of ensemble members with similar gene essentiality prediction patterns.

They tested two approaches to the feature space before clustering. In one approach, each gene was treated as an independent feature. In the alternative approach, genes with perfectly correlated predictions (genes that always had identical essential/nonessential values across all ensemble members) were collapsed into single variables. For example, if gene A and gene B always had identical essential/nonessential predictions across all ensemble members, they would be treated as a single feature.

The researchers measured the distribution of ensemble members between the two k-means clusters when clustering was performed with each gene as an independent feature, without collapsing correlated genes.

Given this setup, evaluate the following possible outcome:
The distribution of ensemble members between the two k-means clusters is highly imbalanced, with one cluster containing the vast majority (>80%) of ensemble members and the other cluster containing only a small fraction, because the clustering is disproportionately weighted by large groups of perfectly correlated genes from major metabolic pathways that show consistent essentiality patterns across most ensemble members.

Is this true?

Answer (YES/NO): YES